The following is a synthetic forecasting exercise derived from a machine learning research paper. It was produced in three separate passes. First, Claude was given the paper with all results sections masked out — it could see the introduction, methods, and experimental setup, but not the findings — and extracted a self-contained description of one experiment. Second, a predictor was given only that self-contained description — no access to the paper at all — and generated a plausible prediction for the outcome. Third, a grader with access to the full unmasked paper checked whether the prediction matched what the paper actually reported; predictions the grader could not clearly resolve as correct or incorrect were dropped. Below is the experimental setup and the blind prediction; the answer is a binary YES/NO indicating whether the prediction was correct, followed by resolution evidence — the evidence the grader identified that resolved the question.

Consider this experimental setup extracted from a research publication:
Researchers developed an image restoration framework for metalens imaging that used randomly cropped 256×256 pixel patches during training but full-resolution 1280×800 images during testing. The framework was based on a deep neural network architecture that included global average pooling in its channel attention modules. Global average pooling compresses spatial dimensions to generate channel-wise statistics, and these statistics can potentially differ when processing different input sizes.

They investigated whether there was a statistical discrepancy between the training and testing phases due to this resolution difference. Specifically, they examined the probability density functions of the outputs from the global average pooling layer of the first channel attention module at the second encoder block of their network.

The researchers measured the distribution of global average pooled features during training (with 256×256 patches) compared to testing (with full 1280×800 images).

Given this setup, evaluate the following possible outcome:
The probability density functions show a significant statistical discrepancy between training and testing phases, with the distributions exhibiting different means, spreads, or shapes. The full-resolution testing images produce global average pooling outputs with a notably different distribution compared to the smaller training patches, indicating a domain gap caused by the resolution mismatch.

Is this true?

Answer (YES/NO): YES